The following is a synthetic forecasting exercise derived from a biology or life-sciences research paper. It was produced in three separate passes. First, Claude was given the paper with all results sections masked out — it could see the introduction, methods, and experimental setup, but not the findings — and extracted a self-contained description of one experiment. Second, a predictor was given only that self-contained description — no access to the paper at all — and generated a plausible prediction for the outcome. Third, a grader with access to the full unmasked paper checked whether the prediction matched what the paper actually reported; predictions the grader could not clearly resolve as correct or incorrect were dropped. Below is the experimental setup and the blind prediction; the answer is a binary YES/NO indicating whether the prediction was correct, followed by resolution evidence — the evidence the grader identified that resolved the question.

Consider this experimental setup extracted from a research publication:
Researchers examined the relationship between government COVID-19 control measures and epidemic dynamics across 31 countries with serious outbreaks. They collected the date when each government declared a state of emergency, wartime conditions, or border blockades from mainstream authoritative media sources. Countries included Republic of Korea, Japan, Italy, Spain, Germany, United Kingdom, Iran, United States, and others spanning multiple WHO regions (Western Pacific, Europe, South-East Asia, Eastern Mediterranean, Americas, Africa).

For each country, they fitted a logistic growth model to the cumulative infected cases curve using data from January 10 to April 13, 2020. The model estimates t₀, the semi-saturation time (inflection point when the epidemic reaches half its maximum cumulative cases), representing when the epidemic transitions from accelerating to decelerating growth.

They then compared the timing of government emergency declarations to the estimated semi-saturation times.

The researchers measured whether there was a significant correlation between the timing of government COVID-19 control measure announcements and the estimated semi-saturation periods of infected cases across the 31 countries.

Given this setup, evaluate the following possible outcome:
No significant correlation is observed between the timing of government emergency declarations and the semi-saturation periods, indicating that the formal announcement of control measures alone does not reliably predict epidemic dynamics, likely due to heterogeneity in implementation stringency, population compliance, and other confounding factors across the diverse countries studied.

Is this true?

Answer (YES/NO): NO